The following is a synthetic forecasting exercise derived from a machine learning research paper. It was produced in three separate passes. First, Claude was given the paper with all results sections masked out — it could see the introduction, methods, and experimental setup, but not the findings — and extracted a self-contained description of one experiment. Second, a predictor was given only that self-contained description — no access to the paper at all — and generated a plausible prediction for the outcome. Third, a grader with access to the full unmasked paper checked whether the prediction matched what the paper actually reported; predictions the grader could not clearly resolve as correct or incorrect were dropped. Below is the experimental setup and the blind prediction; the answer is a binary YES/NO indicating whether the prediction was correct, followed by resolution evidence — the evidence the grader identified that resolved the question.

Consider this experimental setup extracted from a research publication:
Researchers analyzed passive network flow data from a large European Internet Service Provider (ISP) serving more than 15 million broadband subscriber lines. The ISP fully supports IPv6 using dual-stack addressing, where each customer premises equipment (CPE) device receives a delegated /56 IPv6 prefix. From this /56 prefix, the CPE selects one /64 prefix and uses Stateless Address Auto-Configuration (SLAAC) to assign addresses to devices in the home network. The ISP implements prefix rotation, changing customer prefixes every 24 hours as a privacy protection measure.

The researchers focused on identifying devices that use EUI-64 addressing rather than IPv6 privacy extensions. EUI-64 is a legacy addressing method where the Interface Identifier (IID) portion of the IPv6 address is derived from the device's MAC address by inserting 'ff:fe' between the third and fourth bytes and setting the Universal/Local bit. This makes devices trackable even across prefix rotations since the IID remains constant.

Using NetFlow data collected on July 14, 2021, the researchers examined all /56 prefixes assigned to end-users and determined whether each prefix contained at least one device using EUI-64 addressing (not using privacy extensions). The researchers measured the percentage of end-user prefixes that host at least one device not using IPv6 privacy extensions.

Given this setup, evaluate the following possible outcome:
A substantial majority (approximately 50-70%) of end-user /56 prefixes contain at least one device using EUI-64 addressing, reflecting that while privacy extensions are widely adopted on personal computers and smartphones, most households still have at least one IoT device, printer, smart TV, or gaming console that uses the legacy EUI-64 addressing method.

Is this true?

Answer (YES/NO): NO